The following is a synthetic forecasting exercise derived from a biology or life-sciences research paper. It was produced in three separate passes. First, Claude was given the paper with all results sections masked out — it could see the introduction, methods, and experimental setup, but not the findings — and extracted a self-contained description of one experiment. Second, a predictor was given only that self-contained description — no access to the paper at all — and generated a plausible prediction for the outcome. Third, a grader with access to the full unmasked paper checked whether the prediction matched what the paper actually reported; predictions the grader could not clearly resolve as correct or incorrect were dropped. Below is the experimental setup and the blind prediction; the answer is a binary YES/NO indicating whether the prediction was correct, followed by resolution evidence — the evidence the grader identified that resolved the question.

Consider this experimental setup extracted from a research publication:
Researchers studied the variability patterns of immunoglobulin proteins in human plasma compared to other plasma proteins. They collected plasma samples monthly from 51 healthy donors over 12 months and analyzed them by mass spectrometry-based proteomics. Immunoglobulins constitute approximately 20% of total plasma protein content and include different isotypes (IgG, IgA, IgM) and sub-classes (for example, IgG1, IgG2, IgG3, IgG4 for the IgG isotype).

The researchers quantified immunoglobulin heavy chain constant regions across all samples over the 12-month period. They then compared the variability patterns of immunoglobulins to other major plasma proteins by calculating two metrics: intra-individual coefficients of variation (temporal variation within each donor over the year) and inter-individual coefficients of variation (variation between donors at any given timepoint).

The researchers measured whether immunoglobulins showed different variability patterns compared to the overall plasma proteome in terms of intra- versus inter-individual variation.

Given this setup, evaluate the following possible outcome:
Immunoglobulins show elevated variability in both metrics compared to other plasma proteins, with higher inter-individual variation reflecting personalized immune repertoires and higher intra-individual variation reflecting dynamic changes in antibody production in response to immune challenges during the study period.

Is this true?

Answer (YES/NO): NO